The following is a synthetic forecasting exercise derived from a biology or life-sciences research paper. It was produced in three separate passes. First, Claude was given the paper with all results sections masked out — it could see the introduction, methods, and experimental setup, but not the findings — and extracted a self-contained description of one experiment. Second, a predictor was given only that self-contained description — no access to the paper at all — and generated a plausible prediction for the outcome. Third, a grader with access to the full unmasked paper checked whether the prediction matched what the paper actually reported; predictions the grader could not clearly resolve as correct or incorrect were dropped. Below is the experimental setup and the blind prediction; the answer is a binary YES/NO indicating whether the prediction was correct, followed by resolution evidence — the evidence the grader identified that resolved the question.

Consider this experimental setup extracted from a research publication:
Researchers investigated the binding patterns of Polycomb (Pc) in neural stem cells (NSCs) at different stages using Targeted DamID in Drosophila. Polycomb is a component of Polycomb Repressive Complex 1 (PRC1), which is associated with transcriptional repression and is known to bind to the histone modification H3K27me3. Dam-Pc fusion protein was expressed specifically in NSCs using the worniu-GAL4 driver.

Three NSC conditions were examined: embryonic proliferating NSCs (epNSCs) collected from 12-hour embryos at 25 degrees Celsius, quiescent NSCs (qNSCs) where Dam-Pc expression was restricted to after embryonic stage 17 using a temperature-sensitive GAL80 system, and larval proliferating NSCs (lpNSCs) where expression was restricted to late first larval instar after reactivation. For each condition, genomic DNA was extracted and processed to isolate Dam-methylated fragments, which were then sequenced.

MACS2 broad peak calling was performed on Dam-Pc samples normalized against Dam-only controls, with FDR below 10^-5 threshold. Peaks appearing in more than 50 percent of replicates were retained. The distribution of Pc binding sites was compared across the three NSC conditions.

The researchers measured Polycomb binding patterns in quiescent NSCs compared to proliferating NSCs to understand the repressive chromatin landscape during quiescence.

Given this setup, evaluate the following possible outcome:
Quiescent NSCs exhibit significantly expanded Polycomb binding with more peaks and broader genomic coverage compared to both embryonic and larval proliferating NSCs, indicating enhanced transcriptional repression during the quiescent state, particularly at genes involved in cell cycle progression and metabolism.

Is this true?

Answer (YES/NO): NO